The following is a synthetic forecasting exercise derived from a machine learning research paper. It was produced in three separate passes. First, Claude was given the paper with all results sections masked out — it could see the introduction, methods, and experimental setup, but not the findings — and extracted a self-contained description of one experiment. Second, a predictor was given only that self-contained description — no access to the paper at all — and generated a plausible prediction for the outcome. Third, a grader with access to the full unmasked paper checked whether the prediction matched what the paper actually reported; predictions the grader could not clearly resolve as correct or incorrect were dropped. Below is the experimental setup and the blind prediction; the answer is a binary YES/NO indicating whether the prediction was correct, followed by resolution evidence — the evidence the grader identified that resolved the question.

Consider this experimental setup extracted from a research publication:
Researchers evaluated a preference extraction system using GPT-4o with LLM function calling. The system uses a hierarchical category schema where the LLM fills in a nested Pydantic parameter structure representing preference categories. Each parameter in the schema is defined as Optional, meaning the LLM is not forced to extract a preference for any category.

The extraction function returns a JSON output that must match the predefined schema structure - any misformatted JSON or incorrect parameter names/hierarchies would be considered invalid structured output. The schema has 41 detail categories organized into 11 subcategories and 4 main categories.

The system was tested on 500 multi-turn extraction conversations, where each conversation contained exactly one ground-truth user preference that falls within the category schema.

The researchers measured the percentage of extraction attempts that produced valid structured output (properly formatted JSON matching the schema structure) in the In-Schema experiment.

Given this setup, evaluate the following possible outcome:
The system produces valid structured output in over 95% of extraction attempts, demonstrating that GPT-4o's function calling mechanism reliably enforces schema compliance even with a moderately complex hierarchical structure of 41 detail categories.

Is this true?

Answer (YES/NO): YES